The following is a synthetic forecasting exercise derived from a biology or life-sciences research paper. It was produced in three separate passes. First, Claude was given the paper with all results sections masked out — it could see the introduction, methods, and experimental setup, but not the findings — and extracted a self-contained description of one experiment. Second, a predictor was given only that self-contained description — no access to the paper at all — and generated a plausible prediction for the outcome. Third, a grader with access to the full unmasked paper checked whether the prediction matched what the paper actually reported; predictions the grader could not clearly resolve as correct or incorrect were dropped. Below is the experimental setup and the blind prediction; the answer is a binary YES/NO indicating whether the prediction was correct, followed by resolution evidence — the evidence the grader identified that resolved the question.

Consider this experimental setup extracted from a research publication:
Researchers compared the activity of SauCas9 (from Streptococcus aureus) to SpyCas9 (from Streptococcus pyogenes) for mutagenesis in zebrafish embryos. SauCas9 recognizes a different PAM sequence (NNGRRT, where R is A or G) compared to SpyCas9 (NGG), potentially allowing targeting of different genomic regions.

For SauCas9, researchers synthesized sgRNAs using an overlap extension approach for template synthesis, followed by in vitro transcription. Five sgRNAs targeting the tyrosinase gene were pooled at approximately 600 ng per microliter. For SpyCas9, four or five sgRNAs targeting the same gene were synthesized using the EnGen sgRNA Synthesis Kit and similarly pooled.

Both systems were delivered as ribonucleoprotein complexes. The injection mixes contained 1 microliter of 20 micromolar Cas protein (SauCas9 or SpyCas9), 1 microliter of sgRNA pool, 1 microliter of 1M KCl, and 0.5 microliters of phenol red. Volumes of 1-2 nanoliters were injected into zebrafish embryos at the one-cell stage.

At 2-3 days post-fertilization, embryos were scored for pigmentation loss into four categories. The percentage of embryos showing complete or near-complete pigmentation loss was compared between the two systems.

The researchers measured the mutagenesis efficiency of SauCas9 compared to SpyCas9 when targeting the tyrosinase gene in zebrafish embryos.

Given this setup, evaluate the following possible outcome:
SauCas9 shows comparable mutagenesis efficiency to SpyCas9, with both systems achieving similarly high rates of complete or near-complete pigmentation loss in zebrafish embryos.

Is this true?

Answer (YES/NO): YES